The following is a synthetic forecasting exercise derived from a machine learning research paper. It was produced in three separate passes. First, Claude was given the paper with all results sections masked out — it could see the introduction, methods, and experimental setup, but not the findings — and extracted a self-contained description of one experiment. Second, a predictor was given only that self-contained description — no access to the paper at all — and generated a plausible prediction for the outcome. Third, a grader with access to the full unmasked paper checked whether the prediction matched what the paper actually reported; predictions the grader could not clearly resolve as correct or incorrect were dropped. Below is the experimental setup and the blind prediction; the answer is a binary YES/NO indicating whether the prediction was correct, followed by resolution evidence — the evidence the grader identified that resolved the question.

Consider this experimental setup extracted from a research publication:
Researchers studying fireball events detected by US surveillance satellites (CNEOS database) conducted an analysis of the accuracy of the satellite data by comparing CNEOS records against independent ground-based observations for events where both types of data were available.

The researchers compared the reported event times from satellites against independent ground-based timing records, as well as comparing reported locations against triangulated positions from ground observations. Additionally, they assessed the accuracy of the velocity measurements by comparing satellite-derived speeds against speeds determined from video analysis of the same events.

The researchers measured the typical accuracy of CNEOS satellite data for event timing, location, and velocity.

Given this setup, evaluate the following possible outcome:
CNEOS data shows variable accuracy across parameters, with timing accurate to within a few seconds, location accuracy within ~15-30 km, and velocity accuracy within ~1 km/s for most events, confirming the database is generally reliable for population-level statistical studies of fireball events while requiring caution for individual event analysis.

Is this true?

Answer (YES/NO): NO